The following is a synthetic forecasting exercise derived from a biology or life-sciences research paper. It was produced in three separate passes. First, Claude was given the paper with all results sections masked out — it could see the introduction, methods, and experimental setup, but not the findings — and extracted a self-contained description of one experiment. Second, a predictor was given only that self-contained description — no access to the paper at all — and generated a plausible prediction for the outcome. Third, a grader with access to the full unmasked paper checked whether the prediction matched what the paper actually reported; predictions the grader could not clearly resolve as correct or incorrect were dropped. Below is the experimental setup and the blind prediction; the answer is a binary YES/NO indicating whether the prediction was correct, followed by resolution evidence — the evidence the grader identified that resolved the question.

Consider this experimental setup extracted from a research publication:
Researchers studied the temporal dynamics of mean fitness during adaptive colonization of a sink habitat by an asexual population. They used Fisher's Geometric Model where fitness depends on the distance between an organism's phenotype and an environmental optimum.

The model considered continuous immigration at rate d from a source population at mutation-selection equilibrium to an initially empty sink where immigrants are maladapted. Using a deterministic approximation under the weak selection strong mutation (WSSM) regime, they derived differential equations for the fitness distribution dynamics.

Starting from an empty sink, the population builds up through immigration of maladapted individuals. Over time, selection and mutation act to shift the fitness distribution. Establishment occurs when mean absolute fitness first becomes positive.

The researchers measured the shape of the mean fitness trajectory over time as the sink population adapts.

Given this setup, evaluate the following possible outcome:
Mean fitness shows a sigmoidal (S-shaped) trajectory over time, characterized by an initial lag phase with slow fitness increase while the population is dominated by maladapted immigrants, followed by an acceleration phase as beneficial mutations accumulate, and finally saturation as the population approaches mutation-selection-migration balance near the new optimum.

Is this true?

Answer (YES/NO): NO